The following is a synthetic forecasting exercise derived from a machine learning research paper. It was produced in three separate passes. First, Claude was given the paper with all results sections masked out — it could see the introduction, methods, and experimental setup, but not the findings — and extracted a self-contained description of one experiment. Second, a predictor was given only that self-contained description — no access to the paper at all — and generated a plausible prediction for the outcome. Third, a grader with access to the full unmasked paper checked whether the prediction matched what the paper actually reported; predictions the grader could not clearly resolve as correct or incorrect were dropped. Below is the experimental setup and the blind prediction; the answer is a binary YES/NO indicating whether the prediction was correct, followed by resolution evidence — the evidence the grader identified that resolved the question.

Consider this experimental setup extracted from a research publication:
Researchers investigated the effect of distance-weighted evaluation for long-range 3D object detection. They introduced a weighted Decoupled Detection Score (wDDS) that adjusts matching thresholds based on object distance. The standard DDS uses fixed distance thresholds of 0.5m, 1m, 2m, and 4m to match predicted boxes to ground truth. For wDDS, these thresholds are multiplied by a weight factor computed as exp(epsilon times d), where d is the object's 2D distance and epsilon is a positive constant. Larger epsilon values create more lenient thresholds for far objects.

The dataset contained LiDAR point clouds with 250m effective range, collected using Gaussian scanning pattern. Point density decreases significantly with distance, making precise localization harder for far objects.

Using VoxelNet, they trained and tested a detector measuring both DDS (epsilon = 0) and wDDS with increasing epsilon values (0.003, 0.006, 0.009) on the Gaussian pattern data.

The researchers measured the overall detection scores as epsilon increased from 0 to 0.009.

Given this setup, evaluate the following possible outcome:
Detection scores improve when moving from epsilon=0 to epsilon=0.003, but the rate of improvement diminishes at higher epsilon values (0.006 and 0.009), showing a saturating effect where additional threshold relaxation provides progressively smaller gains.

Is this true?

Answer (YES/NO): YES